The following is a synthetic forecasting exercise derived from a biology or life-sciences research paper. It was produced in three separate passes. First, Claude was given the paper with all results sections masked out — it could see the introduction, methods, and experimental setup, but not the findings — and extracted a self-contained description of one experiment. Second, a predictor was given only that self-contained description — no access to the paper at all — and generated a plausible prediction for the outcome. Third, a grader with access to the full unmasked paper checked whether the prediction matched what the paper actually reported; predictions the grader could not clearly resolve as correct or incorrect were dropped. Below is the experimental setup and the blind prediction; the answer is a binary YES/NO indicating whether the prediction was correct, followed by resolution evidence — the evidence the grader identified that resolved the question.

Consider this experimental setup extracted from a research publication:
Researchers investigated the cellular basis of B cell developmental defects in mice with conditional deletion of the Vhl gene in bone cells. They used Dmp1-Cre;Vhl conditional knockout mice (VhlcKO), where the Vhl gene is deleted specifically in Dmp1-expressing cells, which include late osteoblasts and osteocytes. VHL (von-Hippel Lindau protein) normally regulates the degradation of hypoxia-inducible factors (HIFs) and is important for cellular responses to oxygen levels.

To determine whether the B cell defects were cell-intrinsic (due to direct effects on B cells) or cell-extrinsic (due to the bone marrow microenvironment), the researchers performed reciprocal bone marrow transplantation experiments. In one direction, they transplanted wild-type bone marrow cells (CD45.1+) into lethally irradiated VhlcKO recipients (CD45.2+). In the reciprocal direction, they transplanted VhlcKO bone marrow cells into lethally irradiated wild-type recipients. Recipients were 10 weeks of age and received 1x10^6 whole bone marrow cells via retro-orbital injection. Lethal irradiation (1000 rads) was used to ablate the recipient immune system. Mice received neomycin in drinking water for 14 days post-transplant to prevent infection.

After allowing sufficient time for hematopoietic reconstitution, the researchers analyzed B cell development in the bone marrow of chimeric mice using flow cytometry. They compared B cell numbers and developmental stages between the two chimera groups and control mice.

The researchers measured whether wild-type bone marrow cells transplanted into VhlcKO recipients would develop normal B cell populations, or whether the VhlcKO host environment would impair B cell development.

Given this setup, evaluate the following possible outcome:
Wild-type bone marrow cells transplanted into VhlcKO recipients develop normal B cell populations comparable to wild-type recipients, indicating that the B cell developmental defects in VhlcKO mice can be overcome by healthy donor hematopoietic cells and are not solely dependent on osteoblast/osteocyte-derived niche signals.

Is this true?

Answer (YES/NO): NO